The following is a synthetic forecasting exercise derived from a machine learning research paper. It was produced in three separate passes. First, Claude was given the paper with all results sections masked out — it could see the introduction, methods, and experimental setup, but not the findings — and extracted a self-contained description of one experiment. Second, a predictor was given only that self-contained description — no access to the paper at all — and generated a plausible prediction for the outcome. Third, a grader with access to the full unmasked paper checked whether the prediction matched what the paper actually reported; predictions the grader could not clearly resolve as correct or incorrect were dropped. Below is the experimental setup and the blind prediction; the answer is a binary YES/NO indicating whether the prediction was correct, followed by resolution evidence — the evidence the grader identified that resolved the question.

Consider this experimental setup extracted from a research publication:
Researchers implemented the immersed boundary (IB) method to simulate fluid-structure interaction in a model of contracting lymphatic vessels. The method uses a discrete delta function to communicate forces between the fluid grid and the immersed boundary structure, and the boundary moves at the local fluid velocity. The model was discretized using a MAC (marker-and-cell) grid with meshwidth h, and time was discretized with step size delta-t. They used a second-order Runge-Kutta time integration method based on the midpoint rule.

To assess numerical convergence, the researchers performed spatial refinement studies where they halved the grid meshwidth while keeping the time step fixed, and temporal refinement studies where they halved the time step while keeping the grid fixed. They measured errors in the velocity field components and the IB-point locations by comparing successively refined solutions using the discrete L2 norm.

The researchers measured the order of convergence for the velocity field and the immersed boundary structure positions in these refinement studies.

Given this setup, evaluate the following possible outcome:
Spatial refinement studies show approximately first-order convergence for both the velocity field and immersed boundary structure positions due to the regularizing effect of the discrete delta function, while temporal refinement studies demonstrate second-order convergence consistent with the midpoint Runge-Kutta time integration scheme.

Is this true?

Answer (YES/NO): NO